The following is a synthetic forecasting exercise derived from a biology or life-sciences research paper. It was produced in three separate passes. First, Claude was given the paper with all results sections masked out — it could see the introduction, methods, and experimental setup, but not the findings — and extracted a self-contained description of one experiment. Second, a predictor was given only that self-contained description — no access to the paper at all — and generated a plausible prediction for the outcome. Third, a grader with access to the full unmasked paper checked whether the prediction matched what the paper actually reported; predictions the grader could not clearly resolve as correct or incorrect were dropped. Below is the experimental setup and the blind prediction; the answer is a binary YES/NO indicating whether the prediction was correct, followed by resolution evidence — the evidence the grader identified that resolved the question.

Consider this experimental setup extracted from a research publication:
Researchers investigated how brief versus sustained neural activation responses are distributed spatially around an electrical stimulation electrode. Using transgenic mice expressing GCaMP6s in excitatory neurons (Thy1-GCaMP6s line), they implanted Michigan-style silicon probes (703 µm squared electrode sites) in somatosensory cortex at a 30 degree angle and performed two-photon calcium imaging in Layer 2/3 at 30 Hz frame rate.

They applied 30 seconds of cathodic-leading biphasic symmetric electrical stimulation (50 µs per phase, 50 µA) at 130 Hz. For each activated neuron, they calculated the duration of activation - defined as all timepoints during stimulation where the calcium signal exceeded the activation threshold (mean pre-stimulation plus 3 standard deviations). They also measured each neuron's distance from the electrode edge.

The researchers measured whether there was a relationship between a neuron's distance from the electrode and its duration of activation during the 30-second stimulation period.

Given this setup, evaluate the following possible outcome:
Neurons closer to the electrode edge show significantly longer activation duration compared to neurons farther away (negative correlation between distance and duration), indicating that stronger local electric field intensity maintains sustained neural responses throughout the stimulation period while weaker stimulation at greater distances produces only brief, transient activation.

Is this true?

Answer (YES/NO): YES